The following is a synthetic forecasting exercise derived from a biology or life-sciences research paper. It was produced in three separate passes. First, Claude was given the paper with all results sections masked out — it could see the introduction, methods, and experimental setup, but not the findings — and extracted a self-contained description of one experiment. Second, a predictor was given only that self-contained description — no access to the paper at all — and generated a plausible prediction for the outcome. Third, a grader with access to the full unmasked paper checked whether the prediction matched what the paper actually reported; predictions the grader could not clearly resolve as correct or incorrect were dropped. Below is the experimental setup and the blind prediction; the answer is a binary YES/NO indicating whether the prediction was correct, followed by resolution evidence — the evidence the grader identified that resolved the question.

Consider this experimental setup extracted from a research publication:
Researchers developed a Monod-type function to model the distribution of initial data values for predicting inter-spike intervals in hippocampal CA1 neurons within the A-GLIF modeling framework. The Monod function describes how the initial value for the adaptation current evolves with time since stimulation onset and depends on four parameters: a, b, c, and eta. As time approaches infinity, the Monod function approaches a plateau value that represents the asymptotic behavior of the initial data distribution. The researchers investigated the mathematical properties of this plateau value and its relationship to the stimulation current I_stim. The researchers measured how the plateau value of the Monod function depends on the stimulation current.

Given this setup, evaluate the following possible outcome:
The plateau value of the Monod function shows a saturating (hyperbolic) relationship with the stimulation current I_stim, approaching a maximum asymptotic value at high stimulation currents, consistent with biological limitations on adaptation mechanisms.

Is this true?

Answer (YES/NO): NO